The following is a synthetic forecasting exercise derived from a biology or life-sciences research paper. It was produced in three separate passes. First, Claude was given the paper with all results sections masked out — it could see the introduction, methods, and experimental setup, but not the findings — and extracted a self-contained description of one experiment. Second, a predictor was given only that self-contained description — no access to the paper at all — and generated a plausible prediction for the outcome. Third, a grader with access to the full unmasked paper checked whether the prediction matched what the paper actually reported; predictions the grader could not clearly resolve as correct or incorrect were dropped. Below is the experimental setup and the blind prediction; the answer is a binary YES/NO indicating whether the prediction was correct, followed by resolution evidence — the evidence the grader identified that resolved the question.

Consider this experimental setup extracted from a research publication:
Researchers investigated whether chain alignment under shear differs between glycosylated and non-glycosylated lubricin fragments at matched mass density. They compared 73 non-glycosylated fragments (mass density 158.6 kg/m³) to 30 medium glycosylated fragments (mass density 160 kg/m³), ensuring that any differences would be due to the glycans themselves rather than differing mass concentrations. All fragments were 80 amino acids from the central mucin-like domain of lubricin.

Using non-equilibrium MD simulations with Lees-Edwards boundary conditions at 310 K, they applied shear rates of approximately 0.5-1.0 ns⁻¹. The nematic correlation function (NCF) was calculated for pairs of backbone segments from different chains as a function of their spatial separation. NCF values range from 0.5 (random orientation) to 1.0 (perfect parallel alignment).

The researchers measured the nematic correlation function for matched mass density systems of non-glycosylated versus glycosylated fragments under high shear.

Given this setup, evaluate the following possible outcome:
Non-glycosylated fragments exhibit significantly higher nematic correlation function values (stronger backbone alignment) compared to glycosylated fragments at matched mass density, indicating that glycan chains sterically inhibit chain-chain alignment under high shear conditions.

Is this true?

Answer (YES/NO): YES